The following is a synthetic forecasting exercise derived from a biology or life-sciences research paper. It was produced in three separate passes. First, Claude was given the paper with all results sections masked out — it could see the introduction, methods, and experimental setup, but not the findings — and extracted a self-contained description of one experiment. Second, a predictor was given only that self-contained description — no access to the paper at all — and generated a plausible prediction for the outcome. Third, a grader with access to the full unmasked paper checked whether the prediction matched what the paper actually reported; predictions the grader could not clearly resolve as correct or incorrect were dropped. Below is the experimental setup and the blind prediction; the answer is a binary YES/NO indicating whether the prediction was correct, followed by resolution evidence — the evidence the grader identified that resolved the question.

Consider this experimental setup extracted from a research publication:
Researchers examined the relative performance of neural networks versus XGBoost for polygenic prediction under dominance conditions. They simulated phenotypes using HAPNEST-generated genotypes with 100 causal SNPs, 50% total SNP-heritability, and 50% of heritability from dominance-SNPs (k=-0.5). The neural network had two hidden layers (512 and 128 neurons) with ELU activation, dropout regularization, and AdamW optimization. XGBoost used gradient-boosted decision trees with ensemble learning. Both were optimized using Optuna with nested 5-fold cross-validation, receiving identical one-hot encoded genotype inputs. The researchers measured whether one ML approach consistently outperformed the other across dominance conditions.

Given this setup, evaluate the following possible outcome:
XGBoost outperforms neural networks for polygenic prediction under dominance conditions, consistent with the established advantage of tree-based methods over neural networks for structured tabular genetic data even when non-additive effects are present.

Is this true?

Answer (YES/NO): NO